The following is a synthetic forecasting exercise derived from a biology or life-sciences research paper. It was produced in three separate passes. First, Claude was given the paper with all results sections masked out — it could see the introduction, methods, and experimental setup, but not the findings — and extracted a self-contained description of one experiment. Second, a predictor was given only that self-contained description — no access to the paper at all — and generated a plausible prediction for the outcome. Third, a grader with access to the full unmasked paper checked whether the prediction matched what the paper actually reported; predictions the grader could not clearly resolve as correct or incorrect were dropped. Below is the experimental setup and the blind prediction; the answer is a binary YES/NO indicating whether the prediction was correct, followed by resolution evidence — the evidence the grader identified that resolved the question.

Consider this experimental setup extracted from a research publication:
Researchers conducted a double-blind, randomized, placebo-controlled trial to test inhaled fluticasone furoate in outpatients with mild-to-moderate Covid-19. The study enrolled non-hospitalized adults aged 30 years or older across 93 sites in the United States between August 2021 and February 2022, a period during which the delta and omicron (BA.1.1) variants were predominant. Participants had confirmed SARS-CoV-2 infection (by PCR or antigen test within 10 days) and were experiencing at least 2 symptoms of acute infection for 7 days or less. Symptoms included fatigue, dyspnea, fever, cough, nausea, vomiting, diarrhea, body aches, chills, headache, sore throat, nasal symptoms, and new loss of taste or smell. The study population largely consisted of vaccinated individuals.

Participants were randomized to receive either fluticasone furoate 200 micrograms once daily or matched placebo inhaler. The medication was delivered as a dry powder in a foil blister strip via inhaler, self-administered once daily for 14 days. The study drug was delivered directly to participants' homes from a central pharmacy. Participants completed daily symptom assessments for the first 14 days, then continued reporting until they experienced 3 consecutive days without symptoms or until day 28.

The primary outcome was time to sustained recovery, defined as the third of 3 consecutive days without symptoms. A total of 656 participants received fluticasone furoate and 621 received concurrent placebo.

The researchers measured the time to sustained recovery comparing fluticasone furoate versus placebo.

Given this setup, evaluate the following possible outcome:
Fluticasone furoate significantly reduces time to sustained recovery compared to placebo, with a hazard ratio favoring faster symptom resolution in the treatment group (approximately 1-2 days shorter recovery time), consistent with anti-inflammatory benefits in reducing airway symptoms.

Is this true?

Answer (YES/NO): NO